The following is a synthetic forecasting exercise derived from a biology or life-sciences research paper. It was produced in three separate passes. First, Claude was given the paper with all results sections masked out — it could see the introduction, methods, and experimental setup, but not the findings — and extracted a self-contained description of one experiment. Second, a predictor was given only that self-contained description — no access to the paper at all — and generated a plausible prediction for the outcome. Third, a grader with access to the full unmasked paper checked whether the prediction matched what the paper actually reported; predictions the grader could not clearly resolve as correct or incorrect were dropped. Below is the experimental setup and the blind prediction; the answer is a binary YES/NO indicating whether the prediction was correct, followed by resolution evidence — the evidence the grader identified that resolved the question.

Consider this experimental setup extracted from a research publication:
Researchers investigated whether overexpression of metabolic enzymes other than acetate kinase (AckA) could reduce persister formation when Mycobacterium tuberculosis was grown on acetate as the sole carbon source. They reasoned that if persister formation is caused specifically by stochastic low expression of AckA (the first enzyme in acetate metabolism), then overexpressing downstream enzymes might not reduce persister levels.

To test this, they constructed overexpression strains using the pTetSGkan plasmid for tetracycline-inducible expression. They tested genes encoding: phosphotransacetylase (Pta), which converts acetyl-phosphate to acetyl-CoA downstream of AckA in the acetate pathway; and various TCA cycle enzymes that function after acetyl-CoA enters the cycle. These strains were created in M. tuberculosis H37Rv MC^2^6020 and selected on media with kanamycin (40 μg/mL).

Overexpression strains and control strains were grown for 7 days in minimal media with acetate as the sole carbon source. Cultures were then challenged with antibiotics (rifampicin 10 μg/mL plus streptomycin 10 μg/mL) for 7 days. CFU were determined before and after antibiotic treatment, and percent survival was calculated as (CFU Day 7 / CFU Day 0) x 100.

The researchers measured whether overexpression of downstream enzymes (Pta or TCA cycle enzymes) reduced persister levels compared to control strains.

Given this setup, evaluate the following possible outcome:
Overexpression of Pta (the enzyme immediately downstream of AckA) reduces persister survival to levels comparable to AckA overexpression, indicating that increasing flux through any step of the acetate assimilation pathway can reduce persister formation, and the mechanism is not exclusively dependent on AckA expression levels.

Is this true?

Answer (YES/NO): NO